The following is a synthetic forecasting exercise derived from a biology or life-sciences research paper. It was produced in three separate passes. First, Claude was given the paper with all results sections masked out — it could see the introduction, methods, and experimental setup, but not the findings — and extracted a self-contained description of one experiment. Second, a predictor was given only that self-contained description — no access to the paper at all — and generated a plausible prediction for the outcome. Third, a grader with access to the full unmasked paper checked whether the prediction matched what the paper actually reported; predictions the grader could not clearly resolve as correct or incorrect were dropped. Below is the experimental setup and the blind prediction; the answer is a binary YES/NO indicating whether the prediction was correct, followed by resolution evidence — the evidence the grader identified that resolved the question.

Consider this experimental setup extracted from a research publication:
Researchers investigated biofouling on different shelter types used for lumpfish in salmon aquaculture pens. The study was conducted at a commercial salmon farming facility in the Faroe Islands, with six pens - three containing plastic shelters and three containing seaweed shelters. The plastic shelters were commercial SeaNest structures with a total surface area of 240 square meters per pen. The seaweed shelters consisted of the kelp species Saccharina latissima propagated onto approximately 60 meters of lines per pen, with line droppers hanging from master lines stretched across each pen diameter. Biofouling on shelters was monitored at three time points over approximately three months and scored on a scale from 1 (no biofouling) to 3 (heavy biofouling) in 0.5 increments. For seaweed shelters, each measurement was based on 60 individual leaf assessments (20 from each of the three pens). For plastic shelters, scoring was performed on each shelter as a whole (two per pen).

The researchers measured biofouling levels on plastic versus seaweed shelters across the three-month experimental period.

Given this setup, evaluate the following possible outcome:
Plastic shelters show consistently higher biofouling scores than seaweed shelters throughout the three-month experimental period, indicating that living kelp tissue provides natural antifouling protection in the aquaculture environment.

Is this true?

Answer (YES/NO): YES